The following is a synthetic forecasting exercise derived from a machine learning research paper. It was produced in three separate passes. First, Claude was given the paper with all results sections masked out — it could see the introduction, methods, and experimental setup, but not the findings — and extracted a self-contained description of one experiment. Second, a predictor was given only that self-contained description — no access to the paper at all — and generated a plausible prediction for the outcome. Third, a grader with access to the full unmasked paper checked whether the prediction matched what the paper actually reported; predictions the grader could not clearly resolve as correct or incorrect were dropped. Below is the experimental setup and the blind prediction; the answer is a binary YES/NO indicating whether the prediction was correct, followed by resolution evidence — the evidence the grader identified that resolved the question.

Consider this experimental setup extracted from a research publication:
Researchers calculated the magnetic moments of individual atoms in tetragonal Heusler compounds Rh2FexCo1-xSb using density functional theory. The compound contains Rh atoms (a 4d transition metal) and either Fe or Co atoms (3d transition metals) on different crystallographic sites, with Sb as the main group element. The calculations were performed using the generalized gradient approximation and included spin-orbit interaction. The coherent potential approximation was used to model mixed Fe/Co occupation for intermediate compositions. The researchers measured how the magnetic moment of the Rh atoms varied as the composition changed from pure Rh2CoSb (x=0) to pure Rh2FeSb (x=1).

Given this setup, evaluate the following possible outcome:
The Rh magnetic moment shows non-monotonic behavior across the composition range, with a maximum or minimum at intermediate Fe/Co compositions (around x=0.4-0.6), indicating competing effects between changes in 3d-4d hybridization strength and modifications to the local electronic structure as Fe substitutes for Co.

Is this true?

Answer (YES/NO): NO